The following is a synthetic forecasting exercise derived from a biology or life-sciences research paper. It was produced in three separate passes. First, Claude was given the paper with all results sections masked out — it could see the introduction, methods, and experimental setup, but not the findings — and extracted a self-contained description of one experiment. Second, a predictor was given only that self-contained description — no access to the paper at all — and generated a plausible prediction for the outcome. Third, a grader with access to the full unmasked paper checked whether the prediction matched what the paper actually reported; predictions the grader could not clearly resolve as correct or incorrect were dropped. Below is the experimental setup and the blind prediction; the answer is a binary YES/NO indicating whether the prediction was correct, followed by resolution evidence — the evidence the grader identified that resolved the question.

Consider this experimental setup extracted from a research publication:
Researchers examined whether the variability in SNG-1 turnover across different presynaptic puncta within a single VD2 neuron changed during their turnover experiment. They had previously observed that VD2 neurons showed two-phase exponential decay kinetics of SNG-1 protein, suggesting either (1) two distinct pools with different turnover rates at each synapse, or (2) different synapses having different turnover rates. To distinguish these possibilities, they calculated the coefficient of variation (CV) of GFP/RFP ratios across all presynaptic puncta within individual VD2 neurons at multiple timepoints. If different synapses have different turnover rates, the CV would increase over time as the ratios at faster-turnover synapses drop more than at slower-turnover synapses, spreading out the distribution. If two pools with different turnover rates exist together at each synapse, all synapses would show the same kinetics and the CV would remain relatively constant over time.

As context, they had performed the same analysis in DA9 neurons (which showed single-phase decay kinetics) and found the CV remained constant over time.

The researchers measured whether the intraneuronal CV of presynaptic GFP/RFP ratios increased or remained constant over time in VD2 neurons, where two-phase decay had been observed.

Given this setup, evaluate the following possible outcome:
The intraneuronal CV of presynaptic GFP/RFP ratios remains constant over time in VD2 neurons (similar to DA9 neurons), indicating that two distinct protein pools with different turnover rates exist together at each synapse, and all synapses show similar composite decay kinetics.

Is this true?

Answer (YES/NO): YES